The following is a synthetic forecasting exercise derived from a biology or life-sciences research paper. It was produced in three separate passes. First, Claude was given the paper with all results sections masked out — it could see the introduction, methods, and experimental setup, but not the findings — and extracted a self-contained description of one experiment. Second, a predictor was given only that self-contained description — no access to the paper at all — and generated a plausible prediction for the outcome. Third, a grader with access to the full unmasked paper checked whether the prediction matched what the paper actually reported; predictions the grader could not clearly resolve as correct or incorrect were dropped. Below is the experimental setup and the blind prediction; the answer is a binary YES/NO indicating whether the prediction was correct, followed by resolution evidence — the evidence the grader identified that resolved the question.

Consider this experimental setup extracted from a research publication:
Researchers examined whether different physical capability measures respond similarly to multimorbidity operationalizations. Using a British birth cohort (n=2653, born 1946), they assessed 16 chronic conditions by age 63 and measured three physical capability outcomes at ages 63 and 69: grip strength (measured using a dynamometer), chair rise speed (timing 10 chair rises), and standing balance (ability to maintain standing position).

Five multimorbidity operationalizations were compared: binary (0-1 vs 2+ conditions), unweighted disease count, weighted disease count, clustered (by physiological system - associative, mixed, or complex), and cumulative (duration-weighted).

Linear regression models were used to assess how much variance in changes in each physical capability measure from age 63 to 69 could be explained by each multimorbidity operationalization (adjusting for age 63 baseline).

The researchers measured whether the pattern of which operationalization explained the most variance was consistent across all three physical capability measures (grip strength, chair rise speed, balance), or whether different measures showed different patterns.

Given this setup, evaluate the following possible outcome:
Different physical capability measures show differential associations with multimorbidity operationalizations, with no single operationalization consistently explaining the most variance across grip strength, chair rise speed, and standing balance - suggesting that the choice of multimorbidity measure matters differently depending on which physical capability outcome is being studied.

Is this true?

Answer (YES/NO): NO